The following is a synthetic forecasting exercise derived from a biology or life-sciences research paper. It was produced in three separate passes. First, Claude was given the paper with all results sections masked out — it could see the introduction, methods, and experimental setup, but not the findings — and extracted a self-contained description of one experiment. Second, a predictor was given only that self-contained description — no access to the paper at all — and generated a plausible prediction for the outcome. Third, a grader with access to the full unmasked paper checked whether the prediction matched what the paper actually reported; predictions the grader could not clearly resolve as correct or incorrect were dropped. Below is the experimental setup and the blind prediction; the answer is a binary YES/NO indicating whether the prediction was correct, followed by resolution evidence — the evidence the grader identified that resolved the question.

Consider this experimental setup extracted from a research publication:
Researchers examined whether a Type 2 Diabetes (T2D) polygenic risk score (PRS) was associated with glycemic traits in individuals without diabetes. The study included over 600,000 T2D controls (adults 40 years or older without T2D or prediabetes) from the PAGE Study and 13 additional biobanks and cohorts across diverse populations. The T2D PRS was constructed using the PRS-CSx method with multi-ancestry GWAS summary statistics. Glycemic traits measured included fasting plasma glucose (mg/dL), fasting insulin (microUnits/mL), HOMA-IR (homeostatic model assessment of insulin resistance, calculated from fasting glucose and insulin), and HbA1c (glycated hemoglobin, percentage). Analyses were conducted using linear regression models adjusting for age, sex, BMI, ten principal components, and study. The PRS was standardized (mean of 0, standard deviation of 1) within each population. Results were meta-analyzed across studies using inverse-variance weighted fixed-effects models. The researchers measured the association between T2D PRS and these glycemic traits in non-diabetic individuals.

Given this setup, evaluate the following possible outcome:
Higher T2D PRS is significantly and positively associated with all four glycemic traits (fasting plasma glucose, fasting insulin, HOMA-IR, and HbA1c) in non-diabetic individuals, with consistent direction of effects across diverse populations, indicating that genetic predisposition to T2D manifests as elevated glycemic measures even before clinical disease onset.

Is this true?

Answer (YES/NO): NO